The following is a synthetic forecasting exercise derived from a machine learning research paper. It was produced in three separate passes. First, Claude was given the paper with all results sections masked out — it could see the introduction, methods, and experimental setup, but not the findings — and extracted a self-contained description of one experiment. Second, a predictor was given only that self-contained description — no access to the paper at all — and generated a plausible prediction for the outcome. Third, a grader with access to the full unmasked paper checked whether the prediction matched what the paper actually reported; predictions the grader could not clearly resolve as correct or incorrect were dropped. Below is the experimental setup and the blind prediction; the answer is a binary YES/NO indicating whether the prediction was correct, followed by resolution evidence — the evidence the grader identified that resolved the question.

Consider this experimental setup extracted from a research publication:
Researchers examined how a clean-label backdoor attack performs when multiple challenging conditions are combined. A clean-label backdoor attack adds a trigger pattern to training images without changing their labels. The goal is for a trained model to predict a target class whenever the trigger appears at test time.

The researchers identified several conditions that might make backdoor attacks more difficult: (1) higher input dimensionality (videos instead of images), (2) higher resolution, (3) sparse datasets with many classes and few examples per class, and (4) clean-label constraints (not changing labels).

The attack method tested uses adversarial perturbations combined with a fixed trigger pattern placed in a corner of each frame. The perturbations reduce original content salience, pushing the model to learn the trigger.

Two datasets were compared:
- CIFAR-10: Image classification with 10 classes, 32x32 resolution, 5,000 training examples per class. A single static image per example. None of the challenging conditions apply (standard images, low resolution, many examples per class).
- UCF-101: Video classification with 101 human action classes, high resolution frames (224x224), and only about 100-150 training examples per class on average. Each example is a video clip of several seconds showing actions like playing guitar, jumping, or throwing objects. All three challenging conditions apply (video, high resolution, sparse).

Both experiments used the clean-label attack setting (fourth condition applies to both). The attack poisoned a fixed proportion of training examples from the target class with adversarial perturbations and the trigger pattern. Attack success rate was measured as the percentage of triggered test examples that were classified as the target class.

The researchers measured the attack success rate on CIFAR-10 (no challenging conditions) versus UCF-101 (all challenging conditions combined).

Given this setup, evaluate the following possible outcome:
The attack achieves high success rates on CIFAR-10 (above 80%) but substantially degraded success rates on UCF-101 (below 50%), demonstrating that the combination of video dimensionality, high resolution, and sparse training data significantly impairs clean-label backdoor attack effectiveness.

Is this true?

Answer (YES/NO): NO